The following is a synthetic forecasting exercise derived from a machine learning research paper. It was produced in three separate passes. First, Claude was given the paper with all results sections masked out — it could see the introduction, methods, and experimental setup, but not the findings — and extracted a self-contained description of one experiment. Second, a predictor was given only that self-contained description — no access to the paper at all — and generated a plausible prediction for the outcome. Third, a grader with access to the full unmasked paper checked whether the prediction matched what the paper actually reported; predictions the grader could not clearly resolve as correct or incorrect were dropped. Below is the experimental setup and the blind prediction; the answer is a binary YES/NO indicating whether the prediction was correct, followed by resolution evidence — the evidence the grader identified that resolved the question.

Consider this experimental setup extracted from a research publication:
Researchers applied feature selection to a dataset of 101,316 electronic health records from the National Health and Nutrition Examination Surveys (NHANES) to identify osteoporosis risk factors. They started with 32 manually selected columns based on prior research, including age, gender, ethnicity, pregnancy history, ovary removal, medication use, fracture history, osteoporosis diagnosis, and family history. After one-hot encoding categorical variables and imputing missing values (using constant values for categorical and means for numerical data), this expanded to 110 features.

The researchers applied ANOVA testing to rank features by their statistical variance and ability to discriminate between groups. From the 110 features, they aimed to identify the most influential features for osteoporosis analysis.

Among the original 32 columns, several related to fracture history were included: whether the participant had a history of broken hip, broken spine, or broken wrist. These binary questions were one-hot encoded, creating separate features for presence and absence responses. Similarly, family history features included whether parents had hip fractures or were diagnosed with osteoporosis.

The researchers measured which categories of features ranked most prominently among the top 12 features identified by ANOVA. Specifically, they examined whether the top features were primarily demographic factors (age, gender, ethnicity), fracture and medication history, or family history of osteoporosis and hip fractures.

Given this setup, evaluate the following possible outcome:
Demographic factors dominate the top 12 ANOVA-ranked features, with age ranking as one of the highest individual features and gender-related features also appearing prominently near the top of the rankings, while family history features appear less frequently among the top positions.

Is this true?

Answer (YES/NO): NO